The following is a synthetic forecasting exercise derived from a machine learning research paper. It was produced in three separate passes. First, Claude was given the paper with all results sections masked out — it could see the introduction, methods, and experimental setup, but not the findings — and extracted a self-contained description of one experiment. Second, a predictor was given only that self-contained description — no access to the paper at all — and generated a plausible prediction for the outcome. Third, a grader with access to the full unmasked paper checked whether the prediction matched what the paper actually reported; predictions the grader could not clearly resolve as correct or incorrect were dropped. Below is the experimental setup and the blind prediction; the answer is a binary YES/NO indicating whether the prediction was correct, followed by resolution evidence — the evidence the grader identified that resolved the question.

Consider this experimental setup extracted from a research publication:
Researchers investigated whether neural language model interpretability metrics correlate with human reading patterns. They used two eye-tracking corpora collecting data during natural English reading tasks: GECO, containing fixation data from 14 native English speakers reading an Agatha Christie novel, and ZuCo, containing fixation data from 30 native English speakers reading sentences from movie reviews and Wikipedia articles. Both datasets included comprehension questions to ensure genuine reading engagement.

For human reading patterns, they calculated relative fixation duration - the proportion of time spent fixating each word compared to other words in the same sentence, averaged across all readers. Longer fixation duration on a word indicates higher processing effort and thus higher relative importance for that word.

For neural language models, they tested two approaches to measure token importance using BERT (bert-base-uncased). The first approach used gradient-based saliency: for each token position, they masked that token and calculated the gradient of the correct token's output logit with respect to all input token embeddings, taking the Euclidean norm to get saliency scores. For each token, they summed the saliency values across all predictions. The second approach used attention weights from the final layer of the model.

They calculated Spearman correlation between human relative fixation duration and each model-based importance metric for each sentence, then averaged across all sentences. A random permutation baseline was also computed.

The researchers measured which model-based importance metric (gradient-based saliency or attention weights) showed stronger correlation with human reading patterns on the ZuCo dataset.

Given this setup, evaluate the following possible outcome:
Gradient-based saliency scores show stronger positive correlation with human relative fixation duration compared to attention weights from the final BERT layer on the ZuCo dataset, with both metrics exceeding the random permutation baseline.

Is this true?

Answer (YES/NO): YES